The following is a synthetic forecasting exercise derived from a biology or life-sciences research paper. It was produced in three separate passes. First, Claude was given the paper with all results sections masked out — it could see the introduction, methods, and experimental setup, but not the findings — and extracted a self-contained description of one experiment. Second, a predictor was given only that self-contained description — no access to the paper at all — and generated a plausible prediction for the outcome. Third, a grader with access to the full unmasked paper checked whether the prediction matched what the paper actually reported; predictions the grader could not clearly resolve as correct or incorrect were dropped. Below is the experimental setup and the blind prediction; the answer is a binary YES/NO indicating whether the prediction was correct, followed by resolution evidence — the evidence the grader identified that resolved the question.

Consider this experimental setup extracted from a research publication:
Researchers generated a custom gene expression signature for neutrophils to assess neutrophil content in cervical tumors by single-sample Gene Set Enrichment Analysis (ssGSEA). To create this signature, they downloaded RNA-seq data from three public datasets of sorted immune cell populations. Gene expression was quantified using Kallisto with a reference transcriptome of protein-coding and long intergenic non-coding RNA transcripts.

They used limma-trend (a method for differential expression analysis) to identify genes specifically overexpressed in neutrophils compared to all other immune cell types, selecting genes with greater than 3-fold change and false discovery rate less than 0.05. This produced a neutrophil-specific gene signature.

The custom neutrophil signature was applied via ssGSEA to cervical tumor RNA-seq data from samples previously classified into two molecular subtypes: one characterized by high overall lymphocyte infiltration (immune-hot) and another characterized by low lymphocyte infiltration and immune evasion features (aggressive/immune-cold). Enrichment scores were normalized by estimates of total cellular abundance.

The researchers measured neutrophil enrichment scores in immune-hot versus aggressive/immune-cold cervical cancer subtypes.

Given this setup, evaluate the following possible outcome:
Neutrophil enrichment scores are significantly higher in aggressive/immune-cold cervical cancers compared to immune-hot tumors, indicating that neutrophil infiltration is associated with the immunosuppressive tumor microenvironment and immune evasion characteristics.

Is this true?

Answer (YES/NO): YES